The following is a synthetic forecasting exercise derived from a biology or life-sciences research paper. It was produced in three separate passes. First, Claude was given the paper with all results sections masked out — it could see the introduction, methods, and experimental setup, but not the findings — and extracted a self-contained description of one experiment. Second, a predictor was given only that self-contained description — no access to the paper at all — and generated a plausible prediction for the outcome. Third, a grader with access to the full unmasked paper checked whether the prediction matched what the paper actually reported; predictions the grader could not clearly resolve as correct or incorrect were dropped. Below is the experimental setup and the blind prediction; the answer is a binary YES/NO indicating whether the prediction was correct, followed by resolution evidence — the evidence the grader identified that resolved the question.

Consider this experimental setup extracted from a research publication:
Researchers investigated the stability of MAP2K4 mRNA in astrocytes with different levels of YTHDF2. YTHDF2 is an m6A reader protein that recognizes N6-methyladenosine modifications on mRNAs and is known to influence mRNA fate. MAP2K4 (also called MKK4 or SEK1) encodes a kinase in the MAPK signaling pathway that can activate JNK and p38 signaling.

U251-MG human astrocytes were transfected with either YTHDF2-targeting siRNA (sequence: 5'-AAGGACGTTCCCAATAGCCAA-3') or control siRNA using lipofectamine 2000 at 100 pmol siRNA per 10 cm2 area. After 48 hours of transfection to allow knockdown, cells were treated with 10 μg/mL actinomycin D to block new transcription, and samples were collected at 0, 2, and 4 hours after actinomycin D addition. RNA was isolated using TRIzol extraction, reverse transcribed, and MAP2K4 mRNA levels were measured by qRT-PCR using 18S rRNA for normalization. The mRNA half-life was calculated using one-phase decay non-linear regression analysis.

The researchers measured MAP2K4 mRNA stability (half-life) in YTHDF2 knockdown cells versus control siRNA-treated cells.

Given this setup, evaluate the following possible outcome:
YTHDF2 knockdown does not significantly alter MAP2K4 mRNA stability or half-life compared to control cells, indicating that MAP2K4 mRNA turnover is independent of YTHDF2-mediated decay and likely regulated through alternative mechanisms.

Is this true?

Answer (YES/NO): NO